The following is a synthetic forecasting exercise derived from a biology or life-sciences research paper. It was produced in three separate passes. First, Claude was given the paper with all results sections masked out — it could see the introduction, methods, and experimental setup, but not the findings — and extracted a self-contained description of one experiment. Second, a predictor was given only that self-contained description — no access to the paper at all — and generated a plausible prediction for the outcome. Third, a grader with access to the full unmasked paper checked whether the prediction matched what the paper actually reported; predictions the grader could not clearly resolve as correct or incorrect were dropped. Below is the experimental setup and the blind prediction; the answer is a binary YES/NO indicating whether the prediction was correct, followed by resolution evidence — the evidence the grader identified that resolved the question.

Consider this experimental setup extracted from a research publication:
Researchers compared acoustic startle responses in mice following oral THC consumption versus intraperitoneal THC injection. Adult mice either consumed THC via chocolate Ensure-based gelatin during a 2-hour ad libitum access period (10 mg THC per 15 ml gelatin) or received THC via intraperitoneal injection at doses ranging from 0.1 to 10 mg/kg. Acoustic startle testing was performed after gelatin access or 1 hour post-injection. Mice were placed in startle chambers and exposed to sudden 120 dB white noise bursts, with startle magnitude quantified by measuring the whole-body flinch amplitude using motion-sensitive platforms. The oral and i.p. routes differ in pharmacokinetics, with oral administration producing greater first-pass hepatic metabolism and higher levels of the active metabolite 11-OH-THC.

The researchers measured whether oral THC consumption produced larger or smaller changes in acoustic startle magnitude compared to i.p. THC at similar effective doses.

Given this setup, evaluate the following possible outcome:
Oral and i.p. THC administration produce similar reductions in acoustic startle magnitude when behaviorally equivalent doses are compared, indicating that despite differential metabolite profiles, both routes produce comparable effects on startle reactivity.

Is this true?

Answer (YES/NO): NO